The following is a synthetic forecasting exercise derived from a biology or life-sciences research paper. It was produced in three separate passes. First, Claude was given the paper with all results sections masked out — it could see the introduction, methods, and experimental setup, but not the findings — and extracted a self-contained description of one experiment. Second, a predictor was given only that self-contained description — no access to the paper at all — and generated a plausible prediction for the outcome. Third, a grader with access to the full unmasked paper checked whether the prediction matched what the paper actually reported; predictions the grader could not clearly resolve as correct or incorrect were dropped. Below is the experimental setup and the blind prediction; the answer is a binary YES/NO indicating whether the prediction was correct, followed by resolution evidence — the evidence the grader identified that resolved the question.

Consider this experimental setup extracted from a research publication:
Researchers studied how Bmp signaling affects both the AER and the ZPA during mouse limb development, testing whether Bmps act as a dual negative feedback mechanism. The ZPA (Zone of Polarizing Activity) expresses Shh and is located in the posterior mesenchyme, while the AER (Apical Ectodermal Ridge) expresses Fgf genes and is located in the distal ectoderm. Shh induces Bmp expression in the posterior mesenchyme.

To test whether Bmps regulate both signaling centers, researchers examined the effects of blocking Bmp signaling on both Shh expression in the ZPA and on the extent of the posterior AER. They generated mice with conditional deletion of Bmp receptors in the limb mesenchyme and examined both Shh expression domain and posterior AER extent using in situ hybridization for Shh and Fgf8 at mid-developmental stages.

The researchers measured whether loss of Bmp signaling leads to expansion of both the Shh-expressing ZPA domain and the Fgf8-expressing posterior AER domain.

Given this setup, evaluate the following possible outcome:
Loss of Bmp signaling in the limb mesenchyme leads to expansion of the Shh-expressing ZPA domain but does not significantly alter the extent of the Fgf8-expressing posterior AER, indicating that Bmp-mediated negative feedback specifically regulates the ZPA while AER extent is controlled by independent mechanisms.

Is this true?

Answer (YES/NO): NO